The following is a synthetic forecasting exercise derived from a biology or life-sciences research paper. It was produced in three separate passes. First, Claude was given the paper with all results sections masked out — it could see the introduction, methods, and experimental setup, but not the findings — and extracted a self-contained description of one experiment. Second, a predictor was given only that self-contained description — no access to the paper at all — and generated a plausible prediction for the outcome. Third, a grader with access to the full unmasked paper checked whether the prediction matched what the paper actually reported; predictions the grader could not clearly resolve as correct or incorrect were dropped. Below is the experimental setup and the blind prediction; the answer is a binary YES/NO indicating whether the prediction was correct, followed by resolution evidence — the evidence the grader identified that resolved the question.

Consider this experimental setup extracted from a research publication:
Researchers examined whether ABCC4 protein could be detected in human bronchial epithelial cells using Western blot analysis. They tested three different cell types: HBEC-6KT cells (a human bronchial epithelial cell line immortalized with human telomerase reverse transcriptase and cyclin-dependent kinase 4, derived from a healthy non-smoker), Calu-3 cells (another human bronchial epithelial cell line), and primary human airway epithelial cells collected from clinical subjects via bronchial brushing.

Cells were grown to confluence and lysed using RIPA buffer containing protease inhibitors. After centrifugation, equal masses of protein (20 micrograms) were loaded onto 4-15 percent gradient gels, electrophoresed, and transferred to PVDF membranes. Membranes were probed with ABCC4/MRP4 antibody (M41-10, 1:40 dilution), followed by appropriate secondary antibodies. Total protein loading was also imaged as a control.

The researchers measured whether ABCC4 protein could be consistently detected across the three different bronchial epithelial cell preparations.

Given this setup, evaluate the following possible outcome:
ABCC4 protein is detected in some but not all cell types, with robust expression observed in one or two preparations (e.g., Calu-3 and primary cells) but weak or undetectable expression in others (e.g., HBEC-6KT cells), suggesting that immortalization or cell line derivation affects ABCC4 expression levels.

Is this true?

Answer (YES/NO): NO